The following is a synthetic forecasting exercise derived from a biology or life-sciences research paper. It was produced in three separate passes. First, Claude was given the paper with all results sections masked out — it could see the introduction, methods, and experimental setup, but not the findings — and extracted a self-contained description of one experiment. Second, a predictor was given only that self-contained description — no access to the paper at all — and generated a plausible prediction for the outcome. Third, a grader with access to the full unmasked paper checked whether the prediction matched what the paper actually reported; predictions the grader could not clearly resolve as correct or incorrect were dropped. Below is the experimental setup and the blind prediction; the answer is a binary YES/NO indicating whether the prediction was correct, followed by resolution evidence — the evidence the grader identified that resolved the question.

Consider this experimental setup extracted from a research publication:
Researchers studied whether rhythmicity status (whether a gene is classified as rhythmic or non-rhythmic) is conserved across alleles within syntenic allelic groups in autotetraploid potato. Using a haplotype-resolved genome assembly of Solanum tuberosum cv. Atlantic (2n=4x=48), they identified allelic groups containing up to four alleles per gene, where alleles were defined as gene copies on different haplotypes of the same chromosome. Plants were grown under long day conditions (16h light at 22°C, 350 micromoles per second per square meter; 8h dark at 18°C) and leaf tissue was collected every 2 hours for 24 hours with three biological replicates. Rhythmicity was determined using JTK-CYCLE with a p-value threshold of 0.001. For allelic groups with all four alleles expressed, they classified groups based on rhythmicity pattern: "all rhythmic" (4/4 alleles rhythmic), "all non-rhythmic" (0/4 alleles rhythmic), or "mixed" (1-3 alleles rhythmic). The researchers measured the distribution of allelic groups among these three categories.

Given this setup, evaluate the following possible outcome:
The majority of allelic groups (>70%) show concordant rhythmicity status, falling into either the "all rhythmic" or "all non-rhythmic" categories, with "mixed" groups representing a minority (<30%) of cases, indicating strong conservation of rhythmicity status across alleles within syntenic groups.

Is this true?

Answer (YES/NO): NO